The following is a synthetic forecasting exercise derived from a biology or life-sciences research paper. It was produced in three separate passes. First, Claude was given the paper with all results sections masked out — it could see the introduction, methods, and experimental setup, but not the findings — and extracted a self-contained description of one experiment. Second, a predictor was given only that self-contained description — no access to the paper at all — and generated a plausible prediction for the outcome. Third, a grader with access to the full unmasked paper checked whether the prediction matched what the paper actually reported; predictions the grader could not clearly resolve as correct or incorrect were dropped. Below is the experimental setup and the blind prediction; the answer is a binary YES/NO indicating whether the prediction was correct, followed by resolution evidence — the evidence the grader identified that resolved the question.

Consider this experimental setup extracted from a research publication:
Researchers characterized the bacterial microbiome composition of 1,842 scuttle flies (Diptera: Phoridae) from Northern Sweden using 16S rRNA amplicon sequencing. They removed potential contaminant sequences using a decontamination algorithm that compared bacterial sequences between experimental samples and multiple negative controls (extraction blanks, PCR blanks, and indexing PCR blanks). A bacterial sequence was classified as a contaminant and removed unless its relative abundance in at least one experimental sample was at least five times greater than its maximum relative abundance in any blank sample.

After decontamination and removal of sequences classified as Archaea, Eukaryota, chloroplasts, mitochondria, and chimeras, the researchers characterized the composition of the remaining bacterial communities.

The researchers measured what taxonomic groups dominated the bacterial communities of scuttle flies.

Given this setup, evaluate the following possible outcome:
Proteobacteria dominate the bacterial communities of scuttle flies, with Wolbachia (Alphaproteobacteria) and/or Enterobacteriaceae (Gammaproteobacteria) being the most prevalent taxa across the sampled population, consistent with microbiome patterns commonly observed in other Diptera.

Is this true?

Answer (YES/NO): YES